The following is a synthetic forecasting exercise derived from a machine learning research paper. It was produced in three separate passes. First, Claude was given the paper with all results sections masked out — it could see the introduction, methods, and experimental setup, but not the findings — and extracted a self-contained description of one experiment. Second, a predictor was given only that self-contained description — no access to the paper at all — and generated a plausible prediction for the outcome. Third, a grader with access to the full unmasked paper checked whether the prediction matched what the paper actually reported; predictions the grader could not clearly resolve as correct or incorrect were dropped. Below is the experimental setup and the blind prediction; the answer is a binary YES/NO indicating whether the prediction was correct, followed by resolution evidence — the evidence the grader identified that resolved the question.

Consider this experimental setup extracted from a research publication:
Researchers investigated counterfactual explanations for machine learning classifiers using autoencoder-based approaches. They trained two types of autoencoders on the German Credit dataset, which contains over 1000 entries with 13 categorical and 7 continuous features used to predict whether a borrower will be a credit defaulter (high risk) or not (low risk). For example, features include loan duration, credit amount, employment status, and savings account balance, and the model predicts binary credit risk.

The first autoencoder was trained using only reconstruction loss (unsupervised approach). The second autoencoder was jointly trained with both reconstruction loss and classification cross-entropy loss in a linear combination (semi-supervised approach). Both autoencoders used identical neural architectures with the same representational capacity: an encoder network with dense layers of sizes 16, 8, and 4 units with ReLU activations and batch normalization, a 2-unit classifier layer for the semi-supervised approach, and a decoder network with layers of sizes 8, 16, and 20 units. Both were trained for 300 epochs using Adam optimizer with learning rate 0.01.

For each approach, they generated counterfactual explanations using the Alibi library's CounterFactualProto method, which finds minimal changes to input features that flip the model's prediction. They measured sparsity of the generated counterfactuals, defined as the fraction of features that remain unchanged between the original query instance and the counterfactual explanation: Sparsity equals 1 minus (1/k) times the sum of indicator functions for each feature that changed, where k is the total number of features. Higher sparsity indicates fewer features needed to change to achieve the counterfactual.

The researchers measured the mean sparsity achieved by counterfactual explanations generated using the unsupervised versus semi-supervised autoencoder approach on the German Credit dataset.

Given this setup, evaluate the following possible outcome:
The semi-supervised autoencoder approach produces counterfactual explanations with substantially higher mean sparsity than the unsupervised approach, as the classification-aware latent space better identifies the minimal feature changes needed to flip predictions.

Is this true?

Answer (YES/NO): NO